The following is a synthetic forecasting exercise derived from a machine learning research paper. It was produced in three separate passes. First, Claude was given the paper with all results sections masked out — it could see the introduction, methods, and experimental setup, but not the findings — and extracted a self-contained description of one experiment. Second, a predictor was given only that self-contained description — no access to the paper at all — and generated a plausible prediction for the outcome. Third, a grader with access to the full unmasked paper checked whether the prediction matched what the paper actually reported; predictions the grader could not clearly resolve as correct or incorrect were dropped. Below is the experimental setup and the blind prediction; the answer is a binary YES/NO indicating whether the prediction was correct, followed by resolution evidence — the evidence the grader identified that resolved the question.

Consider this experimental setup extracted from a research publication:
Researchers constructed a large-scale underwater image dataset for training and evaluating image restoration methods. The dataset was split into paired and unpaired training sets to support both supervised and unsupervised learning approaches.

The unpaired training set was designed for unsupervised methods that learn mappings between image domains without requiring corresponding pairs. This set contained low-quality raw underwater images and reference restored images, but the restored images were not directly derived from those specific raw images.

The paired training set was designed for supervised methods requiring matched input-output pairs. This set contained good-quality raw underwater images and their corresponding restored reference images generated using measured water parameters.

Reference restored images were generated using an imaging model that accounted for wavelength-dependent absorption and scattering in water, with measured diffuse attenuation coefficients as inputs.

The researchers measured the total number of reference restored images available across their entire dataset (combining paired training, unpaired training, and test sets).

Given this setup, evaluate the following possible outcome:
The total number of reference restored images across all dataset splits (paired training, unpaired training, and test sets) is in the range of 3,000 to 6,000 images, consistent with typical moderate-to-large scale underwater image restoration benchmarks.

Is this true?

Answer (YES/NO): NO